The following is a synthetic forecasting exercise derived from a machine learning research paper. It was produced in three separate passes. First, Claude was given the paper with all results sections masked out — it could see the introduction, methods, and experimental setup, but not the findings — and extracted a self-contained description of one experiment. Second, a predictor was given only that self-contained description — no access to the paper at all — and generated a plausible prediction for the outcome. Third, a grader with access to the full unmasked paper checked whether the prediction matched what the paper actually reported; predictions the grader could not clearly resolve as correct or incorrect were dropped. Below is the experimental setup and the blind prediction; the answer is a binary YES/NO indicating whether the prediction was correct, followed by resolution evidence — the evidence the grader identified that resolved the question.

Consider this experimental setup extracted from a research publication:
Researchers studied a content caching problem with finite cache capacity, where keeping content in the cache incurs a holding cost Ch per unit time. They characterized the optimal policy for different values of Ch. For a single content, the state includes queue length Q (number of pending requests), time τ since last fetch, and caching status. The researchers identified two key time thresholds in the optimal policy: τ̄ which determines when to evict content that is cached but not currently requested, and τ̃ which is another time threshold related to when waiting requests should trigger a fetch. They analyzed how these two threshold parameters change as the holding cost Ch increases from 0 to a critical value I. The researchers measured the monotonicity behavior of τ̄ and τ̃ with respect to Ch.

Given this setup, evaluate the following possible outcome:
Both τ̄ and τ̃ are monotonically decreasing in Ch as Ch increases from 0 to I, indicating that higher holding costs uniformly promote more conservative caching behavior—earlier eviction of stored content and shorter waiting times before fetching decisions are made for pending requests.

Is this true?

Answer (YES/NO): NO